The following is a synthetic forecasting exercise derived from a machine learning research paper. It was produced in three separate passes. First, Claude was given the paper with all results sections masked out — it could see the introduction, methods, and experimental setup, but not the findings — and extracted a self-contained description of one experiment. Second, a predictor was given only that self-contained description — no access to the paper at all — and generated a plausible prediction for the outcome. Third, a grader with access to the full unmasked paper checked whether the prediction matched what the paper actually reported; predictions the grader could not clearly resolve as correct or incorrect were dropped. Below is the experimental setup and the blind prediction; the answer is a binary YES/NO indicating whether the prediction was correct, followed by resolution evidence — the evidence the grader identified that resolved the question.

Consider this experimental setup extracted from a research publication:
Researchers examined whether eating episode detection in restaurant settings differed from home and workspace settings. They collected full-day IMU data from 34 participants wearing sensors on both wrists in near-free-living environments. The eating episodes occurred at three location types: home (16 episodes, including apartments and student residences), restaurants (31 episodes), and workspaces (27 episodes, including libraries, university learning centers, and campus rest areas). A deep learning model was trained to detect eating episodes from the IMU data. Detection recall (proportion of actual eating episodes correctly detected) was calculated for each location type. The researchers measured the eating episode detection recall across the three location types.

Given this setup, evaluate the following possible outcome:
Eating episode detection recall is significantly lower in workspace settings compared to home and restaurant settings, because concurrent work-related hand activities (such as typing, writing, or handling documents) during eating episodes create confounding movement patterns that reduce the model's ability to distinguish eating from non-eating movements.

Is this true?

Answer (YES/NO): NO